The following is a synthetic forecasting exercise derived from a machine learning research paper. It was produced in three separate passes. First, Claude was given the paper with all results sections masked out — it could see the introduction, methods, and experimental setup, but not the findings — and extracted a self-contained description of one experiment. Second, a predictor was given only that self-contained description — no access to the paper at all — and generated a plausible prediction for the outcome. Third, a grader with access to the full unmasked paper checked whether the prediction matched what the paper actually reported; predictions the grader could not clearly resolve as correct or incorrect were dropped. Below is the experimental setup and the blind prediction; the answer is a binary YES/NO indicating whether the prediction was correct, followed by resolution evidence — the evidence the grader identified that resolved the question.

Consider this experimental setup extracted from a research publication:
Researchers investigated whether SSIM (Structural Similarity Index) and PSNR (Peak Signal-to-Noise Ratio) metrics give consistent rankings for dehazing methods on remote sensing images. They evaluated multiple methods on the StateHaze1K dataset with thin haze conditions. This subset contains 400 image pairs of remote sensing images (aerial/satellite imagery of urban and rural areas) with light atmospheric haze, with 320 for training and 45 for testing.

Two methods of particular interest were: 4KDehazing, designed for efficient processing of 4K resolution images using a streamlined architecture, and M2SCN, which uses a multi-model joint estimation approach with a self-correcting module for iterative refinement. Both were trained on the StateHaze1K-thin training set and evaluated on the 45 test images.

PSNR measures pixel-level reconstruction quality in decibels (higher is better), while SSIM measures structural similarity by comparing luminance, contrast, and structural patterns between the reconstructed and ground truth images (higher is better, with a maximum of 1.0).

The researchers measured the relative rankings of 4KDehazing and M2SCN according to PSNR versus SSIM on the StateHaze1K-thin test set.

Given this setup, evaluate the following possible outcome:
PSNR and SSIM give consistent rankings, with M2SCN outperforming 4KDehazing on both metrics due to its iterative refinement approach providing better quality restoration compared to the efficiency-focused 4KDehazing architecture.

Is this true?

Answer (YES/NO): NO